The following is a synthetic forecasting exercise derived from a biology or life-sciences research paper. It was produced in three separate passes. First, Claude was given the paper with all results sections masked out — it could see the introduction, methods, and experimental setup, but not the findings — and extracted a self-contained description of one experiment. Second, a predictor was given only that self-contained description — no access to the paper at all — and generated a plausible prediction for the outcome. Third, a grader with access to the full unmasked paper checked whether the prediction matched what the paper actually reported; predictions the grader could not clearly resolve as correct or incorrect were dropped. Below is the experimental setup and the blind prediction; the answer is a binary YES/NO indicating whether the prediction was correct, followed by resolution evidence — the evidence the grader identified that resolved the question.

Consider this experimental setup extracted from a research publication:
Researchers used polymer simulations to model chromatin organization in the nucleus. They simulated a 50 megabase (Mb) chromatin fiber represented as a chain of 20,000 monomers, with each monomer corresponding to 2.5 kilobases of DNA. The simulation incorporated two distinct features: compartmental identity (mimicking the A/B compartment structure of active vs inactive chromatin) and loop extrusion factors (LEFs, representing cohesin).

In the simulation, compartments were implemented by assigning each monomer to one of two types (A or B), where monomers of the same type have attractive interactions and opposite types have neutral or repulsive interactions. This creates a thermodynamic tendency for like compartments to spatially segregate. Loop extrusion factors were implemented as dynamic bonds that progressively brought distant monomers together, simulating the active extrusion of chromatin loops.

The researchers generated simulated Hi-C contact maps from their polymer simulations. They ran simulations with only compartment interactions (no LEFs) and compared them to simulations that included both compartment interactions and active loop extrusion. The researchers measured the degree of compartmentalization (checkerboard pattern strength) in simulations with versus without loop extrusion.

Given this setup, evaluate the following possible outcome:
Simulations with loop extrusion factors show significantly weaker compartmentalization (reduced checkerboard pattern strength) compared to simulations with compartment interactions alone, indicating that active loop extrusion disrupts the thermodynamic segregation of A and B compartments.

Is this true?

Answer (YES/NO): YES